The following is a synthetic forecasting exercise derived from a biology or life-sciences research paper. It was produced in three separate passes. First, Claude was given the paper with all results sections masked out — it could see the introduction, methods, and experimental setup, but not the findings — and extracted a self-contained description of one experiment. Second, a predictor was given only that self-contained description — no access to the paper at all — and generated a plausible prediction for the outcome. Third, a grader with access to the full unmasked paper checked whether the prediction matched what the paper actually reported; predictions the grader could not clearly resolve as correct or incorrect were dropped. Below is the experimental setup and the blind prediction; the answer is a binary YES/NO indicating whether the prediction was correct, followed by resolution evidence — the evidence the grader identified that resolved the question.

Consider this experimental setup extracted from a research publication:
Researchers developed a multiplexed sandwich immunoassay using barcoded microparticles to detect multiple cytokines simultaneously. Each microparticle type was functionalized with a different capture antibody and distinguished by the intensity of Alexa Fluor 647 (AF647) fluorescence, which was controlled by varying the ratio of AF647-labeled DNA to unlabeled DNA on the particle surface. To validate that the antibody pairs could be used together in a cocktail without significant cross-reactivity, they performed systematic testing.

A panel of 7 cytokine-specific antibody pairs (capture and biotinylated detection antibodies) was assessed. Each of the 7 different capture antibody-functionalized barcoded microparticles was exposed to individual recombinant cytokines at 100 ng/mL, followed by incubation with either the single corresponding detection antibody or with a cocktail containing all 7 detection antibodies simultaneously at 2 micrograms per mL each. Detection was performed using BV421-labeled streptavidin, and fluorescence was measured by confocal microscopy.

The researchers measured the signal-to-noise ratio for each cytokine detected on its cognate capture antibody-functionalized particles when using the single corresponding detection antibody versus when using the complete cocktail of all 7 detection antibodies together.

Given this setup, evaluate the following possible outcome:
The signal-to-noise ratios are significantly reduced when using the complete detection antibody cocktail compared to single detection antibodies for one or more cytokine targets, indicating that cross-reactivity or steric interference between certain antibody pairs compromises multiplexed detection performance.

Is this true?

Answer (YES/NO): NO